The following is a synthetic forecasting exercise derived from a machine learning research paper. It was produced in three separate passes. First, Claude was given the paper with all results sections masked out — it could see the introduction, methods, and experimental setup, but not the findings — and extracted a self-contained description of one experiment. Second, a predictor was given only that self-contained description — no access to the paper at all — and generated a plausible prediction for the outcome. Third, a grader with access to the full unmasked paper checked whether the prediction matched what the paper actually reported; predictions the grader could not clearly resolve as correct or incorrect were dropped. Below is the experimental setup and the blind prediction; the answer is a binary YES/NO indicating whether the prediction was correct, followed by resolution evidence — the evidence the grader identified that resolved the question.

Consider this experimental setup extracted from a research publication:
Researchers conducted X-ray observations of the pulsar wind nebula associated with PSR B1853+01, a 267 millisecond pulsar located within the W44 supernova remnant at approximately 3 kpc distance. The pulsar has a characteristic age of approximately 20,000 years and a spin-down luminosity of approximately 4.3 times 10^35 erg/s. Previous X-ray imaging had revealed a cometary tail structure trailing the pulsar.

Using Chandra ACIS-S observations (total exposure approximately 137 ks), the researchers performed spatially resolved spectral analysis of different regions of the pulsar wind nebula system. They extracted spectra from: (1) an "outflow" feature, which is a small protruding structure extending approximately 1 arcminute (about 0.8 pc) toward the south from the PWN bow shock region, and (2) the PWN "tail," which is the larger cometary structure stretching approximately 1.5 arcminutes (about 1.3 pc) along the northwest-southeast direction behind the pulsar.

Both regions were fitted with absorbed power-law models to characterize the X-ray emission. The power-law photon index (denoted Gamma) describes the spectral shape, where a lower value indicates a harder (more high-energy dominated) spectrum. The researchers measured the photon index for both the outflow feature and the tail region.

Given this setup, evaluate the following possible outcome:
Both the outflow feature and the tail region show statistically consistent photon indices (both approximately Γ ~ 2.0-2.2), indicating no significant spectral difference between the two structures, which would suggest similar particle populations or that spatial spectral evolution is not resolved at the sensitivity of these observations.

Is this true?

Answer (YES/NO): NO